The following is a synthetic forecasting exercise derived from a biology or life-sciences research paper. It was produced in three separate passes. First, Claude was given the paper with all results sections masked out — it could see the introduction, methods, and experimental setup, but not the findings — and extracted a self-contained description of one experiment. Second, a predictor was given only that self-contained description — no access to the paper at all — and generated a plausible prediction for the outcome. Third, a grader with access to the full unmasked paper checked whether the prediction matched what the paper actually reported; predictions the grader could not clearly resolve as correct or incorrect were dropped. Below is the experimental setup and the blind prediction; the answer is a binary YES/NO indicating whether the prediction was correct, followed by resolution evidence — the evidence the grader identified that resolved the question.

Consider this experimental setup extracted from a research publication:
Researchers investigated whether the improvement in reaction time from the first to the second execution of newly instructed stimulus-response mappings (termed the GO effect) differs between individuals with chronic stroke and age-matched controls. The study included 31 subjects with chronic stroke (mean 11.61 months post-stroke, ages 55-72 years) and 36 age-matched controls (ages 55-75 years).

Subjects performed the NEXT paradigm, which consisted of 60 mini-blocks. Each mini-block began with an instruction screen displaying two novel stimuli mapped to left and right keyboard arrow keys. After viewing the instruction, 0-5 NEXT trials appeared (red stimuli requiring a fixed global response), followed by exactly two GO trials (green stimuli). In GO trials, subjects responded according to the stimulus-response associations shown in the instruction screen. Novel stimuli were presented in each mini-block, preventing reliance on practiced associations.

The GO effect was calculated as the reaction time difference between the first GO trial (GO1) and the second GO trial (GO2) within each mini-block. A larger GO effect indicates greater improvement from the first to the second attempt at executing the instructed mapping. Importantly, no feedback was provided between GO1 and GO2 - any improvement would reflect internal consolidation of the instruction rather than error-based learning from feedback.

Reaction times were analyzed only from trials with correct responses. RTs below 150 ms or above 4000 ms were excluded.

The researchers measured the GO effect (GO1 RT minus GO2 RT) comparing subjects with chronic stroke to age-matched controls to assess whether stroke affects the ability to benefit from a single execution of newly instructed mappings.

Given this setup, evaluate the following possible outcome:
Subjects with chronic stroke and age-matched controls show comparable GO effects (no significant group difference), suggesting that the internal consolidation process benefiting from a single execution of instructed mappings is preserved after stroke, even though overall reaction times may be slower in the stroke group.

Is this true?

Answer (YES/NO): NO